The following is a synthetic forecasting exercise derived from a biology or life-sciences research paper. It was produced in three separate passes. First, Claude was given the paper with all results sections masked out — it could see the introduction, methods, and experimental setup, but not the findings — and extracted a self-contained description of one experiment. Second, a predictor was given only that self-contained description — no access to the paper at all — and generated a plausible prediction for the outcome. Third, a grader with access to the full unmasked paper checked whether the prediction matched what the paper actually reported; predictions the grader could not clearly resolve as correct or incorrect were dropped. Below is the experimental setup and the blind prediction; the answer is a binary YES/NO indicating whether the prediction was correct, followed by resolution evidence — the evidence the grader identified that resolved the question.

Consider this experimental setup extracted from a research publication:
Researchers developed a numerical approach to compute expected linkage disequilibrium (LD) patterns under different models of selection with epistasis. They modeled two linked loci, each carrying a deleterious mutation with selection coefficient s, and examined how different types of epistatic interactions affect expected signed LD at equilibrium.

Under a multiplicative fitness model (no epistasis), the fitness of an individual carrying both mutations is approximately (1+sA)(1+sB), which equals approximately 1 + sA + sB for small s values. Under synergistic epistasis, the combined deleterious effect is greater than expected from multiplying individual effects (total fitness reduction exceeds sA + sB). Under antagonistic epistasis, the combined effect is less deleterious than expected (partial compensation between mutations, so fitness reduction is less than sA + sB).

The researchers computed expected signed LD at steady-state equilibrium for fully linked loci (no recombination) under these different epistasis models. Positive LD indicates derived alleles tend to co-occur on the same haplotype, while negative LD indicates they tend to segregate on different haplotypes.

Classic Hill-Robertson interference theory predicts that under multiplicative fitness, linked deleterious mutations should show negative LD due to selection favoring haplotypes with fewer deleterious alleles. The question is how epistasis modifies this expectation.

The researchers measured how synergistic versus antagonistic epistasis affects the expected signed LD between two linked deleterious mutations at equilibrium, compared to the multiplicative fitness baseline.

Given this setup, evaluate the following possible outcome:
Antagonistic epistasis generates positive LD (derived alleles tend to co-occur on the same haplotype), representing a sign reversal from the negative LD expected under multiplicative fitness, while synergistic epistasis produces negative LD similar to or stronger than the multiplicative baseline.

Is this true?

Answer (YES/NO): YES